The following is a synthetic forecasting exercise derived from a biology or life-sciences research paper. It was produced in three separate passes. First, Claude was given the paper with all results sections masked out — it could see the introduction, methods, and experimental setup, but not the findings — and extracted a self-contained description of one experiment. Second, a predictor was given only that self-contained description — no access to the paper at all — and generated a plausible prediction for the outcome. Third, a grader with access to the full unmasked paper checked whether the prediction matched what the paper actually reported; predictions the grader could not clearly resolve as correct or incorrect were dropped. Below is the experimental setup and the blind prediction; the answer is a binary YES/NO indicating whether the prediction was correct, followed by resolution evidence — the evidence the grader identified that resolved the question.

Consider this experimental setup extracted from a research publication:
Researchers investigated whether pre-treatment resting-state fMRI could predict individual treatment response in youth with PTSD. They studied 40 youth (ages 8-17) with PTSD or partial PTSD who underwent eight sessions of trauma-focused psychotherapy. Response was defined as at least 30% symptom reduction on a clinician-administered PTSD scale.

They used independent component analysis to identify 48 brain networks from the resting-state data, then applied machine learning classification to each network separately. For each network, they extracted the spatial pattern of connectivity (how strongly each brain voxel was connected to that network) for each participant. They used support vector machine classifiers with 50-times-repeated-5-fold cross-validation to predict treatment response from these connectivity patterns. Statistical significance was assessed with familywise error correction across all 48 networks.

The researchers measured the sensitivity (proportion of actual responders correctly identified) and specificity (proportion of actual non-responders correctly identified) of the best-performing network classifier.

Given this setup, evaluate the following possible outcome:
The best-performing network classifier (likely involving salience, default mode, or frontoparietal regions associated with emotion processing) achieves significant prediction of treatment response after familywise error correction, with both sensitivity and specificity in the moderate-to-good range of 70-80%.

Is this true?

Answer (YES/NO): NO